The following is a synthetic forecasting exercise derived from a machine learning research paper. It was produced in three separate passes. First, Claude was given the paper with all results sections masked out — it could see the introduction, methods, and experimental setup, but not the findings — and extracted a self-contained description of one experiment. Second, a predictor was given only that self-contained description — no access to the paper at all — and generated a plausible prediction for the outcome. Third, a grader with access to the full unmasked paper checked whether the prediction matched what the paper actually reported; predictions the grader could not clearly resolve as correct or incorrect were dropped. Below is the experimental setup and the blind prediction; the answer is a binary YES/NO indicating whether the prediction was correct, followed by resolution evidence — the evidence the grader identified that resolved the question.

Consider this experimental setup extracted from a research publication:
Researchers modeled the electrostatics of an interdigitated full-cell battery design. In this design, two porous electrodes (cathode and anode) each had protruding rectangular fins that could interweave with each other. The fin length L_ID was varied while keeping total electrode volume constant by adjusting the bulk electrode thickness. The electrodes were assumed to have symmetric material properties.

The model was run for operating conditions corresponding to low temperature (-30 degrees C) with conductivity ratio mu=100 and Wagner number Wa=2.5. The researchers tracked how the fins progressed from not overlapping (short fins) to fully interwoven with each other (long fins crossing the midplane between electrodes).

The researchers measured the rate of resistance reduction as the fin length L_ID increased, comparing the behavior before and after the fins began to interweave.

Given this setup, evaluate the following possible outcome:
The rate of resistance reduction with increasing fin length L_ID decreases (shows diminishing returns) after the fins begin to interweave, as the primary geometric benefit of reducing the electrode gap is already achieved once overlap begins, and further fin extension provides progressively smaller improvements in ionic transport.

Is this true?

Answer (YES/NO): YES